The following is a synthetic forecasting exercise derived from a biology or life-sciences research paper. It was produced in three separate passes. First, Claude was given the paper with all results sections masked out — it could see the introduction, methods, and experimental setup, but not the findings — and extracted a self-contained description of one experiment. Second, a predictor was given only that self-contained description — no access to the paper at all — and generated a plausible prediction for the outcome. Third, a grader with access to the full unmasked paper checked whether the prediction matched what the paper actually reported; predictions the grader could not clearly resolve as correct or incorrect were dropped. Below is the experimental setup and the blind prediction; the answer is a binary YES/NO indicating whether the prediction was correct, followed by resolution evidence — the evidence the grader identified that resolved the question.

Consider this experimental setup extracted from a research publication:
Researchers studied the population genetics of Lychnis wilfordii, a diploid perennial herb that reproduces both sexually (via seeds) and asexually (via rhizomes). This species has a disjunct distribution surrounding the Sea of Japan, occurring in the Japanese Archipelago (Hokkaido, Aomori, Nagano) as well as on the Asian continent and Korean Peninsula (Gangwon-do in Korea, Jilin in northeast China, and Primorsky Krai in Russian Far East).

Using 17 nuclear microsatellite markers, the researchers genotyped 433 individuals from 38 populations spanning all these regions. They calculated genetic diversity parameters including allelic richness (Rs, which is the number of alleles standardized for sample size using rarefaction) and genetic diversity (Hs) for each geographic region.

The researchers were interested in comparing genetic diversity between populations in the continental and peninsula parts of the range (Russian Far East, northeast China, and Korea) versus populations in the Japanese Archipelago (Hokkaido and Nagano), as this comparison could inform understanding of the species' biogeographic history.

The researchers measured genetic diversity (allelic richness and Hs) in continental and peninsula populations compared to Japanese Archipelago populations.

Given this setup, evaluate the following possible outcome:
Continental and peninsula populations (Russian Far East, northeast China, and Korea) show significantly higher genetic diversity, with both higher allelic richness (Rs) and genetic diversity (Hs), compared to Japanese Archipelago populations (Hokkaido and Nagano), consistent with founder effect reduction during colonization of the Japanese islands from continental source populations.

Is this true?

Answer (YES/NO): YES